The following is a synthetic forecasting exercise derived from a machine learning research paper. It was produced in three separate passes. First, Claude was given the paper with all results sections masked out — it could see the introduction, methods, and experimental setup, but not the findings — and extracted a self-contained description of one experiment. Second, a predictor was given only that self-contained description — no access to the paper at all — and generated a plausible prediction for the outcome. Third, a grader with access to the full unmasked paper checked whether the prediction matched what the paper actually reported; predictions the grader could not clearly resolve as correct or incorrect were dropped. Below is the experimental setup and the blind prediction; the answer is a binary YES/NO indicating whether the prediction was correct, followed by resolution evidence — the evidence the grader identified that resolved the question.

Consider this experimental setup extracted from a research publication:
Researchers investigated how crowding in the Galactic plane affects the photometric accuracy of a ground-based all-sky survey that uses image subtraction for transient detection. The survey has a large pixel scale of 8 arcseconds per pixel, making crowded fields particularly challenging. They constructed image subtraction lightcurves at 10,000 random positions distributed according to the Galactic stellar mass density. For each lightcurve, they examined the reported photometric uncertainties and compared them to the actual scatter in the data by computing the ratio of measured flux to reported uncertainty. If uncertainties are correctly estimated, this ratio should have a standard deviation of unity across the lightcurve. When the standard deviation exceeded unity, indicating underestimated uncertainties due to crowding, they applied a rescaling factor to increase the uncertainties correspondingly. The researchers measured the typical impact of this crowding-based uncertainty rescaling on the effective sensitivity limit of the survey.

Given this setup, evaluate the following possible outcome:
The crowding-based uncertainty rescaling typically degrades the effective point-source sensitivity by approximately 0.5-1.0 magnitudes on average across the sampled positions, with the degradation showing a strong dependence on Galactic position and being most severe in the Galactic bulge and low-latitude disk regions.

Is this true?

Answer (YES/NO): NO